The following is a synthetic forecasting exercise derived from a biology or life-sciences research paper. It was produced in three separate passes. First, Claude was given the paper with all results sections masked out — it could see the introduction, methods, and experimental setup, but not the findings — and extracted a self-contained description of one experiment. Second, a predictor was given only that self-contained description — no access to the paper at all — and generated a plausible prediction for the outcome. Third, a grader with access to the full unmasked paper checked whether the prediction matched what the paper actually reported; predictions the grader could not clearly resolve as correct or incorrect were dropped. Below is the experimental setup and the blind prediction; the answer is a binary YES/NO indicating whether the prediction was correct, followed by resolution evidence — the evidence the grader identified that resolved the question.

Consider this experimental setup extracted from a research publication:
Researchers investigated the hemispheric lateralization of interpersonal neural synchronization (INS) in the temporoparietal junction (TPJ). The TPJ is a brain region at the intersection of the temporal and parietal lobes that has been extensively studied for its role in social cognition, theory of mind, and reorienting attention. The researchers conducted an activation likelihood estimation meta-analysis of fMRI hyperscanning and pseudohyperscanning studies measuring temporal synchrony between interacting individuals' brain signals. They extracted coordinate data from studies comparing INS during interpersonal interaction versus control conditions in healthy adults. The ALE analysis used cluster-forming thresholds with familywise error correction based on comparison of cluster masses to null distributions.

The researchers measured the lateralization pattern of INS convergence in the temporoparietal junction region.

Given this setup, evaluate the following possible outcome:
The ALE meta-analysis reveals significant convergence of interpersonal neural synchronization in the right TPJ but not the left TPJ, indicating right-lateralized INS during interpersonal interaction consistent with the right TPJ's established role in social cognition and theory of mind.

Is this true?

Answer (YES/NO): YES